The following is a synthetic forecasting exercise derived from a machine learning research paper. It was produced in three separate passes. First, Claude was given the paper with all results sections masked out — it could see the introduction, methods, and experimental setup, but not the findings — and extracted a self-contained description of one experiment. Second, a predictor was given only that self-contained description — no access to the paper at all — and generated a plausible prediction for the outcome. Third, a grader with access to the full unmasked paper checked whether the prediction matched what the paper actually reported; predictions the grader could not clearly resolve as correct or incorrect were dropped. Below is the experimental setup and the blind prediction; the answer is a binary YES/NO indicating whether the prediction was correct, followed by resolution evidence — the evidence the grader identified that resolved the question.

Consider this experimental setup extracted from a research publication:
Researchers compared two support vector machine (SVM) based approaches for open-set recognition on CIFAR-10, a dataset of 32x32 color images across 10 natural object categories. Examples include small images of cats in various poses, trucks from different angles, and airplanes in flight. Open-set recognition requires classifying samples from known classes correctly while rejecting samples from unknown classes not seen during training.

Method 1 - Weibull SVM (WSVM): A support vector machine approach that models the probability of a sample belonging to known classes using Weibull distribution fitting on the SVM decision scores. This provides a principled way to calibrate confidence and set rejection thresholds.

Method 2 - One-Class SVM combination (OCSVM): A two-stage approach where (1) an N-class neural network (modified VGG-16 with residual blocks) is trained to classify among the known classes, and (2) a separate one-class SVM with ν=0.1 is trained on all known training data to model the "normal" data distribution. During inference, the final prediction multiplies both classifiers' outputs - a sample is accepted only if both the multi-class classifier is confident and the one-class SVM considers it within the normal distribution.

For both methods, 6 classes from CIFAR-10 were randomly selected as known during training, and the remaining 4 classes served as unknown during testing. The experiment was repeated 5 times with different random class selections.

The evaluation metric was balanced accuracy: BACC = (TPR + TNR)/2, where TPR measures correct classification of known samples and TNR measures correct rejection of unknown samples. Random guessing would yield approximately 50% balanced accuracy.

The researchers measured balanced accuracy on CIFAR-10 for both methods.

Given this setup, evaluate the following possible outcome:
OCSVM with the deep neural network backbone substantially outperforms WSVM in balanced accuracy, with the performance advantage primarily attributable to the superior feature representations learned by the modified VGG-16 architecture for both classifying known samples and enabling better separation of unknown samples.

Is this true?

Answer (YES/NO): NO